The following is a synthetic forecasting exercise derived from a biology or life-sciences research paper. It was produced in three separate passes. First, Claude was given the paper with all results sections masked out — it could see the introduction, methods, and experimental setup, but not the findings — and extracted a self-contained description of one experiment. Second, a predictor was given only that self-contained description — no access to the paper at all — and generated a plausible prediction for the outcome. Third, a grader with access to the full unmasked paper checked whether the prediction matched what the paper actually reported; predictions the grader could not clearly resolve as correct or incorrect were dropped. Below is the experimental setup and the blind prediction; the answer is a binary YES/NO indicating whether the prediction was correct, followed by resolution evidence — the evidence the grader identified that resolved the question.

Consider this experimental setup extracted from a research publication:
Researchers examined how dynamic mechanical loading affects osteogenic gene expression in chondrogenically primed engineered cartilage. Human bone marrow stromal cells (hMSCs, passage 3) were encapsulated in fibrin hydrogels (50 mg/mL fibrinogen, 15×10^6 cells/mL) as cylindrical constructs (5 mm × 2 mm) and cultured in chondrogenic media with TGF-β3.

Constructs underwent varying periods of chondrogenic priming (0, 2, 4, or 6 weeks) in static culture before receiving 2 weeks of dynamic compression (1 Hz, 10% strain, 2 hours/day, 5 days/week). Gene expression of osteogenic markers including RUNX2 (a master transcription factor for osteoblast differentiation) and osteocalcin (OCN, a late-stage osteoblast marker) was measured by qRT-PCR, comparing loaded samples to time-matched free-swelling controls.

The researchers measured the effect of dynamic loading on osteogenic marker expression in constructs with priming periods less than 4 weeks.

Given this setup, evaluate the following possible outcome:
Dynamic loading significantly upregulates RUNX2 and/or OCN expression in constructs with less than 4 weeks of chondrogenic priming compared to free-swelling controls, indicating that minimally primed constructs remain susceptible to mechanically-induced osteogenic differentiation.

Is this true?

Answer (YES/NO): NO